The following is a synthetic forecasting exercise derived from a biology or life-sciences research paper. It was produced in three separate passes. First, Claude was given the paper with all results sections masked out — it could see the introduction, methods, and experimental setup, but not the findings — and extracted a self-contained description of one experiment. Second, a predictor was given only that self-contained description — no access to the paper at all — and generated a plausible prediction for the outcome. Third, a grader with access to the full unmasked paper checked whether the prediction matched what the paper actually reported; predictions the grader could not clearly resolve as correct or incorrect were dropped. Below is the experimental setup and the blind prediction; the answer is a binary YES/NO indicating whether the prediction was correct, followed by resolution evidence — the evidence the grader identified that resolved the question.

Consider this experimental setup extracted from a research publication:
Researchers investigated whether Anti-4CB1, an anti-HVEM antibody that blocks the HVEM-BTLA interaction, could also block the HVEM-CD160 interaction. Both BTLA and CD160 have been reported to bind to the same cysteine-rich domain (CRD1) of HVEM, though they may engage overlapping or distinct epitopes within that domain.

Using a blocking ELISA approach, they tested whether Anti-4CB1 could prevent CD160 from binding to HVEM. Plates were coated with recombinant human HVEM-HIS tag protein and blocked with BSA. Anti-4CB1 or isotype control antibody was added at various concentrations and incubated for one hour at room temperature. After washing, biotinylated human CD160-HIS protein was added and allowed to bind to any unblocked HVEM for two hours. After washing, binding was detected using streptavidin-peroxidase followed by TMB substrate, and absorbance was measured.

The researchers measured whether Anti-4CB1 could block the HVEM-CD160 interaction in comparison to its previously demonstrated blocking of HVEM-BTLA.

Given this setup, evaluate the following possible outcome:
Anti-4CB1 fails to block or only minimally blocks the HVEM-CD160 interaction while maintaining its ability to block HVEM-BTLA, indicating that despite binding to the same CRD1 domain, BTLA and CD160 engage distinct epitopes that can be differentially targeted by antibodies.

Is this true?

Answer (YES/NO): NO